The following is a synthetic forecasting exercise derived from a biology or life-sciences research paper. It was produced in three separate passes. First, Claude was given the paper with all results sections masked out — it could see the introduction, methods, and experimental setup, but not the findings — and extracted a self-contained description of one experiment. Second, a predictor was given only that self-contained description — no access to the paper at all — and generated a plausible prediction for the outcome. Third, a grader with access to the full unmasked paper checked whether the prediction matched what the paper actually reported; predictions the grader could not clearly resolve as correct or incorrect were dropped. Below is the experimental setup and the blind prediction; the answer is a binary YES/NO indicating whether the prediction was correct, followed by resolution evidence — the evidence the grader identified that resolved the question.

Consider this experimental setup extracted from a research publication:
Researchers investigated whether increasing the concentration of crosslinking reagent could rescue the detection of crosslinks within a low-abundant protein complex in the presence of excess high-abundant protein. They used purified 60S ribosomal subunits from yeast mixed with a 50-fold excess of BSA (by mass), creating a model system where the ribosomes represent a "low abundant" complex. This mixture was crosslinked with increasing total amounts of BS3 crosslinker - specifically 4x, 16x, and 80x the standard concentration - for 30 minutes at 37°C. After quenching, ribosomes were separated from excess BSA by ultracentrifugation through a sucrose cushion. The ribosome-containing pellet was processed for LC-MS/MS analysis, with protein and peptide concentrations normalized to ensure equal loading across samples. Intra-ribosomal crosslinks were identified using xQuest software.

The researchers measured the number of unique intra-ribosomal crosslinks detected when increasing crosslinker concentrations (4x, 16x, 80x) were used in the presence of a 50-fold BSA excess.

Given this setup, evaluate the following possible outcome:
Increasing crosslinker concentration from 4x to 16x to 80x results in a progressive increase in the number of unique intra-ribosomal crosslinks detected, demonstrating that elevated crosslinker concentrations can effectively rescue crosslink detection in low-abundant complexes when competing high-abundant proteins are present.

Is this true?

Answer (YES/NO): YES